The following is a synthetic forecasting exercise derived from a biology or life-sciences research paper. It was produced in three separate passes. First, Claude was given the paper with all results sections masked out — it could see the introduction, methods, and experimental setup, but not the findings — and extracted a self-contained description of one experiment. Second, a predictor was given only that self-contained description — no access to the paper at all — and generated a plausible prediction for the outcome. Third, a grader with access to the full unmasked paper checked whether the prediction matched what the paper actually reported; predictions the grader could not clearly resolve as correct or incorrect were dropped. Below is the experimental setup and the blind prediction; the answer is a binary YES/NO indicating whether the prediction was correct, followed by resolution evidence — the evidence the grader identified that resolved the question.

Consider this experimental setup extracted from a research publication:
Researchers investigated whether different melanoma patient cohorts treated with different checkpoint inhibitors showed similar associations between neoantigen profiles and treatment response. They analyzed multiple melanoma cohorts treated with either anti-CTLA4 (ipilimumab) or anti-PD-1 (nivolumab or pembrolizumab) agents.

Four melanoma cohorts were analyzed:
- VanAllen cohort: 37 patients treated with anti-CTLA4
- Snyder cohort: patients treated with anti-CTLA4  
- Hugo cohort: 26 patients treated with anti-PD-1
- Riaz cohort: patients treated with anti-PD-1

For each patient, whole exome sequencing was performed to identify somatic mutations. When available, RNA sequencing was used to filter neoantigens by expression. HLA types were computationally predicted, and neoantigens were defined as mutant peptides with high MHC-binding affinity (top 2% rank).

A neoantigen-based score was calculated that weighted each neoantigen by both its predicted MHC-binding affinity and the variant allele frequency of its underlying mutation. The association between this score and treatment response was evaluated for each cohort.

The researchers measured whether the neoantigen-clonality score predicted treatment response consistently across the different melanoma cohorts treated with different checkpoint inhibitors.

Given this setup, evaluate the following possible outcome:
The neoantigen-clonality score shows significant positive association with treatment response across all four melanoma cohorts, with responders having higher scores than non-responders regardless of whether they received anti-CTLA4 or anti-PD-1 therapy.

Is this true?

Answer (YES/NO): YES